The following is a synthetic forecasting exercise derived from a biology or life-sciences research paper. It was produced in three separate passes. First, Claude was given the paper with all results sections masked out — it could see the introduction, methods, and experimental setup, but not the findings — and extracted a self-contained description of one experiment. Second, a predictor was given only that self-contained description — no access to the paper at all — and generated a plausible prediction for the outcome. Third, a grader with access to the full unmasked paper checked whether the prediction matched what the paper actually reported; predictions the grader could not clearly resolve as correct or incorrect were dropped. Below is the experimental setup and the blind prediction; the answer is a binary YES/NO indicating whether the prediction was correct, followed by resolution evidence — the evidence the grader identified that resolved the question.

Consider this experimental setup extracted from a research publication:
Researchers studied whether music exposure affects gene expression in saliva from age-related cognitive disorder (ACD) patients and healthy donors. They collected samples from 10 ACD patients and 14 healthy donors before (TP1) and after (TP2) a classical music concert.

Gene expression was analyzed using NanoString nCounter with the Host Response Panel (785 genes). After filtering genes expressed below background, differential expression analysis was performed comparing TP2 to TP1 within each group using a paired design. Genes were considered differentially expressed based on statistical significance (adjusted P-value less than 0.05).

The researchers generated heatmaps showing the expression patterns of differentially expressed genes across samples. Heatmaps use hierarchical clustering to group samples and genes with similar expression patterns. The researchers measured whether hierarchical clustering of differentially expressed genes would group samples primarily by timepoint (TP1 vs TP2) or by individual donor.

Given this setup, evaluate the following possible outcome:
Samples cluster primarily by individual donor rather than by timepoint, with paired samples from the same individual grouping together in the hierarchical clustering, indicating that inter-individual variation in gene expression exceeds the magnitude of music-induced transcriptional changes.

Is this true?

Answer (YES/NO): NO